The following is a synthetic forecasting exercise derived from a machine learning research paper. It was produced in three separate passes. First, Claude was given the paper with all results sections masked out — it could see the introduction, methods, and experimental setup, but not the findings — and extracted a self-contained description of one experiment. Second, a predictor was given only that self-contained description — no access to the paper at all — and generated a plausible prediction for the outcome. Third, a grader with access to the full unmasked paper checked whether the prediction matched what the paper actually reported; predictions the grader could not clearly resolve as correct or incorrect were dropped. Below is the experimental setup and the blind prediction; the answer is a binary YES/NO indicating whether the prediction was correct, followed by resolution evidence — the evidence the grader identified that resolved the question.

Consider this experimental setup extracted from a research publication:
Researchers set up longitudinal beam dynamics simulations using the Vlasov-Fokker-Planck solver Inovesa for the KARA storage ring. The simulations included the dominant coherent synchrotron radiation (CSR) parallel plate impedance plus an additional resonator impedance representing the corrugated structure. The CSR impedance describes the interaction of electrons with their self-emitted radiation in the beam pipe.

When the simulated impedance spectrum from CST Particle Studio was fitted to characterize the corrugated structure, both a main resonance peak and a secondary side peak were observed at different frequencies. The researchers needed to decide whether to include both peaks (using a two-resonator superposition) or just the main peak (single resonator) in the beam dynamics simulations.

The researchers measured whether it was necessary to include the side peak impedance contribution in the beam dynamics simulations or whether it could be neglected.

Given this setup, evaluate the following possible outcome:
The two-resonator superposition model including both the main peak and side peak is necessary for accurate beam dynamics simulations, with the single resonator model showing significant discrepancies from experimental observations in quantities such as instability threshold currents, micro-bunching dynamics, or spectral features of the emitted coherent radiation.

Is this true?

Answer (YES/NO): NO